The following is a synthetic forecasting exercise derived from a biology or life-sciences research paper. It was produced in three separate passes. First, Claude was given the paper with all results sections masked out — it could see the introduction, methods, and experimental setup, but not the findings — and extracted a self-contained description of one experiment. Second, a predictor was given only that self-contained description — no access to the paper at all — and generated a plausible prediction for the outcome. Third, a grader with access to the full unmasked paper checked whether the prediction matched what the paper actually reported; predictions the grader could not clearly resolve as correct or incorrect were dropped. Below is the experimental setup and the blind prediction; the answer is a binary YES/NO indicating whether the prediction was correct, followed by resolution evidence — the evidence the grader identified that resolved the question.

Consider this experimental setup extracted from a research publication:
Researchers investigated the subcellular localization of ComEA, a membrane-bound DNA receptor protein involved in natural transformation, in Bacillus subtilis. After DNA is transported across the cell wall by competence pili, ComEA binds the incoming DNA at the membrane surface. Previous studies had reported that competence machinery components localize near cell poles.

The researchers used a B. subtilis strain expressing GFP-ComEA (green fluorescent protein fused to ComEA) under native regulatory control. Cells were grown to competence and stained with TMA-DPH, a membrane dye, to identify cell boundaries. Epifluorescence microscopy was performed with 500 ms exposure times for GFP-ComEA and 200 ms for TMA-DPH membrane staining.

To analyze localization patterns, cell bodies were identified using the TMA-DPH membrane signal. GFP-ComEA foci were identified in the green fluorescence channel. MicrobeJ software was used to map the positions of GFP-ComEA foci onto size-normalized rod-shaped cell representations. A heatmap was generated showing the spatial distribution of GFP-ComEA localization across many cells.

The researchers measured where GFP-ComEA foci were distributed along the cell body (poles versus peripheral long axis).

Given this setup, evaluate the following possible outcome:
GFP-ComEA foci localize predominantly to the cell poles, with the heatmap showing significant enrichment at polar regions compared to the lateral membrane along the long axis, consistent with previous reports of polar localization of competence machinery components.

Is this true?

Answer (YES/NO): NO